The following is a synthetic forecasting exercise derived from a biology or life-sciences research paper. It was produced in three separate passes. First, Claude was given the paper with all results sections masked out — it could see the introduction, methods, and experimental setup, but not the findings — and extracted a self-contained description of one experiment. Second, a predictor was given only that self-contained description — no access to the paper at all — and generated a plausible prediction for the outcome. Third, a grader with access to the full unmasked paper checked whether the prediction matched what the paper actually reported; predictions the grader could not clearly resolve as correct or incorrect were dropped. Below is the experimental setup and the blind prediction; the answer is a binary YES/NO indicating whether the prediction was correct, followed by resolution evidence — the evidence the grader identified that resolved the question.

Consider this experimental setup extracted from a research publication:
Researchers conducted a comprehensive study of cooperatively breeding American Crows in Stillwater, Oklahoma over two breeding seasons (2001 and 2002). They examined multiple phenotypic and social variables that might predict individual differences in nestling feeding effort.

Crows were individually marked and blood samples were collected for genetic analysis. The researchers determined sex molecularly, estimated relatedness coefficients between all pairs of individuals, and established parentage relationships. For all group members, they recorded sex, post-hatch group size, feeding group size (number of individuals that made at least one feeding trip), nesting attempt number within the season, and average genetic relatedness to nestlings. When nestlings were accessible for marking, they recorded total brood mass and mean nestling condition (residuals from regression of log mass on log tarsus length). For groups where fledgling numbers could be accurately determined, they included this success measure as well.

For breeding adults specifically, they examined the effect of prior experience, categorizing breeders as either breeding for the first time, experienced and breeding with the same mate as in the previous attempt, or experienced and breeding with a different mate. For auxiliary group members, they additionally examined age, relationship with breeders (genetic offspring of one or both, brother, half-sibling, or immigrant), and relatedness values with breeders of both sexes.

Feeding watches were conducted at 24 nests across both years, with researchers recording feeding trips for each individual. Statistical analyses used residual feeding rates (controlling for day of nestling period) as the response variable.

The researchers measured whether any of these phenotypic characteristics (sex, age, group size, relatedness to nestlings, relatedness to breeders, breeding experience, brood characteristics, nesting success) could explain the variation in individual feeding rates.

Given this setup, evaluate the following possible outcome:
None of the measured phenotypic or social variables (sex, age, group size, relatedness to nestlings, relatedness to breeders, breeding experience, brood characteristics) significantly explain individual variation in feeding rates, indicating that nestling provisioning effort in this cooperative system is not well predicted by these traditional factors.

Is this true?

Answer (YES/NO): YES